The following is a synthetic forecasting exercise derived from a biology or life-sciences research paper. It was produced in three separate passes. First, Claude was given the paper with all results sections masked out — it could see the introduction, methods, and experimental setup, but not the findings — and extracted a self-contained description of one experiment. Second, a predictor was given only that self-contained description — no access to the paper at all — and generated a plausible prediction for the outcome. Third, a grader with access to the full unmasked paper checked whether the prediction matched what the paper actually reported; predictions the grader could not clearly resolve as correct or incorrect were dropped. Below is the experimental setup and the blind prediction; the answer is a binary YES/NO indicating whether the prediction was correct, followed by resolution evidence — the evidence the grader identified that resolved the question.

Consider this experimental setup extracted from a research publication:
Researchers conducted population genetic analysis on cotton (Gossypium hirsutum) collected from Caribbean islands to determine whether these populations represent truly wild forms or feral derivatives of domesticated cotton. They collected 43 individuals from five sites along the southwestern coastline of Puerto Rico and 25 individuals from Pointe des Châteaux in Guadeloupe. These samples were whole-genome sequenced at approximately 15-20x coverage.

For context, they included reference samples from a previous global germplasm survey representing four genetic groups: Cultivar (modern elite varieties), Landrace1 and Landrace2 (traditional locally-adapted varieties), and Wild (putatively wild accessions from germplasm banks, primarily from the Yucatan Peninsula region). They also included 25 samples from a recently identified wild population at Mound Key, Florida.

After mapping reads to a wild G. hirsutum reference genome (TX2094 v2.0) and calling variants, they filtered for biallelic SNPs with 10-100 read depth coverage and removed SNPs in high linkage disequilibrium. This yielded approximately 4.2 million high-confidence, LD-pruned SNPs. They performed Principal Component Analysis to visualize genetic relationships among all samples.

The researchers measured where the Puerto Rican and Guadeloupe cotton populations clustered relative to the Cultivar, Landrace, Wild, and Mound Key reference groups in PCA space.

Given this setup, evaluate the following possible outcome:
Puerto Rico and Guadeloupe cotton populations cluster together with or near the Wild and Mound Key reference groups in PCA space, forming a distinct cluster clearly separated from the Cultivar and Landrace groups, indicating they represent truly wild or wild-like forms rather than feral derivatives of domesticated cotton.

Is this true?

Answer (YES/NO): NO